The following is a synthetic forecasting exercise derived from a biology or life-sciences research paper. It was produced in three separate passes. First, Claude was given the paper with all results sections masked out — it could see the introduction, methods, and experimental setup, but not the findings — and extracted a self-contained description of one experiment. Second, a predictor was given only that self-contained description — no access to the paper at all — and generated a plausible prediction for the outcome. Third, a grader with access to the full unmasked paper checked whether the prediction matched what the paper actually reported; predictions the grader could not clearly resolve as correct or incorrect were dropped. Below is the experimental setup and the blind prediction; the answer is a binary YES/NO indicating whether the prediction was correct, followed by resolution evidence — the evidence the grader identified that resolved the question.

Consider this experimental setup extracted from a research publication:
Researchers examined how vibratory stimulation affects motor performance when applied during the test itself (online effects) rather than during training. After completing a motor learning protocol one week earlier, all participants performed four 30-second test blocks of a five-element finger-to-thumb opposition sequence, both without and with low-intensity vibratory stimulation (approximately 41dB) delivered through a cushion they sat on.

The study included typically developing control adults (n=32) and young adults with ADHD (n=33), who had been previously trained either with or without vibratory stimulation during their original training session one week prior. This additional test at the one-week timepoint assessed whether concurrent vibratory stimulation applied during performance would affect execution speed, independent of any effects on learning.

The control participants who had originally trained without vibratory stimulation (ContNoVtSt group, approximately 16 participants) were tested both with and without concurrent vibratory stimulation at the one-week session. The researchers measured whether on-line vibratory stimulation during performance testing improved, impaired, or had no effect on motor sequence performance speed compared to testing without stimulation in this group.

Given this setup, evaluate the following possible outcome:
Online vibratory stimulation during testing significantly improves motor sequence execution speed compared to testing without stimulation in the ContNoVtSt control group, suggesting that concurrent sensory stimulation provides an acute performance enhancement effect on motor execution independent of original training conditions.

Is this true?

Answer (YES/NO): NO